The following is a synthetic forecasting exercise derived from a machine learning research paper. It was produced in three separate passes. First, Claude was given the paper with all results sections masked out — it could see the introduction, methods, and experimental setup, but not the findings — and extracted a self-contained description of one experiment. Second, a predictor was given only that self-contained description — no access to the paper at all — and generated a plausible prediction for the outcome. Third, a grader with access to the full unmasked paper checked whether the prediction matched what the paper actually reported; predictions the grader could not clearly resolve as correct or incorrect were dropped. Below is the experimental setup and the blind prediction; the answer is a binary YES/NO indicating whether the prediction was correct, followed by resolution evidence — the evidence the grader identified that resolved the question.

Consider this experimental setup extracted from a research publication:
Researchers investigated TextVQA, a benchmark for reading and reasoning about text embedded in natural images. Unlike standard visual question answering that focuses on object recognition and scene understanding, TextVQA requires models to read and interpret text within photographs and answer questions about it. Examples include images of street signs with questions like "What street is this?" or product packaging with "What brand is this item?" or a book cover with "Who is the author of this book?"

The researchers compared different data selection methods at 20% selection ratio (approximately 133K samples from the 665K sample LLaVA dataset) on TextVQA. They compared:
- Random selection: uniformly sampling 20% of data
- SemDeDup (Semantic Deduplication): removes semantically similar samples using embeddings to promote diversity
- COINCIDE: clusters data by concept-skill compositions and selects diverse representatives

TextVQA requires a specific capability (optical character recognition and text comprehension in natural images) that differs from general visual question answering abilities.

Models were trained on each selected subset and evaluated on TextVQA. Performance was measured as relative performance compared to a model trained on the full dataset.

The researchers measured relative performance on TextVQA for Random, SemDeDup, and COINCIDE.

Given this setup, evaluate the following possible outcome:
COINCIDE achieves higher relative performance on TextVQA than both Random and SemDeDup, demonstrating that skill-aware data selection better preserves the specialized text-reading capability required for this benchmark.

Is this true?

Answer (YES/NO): YES